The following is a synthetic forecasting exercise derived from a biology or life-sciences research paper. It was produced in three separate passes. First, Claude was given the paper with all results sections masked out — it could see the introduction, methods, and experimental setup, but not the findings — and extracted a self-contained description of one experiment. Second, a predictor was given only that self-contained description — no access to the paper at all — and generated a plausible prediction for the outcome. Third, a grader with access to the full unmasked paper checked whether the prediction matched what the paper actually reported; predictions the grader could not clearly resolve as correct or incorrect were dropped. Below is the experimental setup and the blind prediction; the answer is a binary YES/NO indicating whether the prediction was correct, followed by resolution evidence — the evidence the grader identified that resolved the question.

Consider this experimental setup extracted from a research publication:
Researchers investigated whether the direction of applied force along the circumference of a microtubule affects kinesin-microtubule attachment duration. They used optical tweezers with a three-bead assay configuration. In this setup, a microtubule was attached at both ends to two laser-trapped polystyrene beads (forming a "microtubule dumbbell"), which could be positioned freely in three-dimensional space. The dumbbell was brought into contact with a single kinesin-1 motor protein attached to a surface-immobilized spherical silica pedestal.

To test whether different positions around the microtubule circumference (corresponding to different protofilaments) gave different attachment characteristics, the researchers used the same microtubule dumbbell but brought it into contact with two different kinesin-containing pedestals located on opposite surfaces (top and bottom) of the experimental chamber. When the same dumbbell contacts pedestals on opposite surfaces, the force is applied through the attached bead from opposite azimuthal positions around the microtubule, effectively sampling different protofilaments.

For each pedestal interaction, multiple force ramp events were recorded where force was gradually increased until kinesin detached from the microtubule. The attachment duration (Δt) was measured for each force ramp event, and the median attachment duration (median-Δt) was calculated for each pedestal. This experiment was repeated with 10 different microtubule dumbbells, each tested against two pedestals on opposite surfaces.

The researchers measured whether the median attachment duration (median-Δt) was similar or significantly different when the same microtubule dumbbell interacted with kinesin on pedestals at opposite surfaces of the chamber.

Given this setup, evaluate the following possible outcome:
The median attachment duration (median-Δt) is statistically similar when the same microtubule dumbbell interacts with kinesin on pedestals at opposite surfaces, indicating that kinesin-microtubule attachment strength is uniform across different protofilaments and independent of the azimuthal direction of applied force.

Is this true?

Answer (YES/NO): NO